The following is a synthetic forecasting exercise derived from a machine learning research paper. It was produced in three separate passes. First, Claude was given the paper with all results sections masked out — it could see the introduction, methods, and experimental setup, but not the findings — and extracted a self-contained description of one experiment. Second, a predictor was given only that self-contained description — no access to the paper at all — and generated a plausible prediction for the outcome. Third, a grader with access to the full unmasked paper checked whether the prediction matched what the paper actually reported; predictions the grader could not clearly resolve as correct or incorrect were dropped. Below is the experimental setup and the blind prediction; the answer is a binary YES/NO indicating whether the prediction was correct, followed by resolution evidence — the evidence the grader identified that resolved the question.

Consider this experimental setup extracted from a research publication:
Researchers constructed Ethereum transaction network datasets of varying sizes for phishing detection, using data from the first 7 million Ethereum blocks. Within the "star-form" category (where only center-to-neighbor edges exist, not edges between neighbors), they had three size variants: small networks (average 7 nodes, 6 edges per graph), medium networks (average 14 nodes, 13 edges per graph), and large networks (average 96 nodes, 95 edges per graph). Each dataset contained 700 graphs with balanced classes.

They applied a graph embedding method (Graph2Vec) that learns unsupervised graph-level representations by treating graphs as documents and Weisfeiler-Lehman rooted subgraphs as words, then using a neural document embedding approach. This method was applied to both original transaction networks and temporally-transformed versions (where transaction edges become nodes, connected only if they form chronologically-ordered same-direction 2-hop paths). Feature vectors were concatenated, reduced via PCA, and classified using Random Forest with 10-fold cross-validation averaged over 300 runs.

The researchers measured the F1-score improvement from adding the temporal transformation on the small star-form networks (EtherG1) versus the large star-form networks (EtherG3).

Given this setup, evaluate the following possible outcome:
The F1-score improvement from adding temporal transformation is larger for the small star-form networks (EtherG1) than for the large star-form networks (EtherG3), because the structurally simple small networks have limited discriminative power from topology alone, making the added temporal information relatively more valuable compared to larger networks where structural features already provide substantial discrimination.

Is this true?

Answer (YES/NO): NO